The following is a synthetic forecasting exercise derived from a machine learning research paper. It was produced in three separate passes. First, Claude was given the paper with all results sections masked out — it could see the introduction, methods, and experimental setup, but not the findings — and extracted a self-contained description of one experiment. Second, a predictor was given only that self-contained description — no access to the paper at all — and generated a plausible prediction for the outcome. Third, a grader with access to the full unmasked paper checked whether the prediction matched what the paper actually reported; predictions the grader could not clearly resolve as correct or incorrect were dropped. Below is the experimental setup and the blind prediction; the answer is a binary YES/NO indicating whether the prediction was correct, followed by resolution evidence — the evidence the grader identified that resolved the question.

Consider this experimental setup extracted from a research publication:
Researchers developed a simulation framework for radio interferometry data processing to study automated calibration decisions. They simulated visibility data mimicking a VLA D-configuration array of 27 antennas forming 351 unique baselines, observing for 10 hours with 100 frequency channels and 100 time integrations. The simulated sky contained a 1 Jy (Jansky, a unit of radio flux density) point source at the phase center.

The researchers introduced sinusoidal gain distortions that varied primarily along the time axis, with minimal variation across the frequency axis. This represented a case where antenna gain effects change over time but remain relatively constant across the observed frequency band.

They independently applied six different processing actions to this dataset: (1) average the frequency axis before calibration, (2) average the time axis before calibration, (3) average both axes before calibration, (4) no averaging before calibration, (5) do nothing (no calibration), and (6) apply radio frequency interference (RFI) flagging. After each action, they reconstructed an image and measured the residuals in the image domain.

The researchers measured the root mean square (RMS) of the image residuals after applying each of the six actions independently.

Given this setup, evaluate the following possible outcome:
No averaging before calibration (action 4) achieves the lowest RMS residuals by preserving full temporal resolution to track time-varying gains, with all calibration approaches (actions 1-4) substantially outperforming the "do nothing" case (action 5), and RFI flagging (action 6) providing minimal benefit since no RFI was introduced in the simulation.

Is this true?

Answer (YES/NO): NO